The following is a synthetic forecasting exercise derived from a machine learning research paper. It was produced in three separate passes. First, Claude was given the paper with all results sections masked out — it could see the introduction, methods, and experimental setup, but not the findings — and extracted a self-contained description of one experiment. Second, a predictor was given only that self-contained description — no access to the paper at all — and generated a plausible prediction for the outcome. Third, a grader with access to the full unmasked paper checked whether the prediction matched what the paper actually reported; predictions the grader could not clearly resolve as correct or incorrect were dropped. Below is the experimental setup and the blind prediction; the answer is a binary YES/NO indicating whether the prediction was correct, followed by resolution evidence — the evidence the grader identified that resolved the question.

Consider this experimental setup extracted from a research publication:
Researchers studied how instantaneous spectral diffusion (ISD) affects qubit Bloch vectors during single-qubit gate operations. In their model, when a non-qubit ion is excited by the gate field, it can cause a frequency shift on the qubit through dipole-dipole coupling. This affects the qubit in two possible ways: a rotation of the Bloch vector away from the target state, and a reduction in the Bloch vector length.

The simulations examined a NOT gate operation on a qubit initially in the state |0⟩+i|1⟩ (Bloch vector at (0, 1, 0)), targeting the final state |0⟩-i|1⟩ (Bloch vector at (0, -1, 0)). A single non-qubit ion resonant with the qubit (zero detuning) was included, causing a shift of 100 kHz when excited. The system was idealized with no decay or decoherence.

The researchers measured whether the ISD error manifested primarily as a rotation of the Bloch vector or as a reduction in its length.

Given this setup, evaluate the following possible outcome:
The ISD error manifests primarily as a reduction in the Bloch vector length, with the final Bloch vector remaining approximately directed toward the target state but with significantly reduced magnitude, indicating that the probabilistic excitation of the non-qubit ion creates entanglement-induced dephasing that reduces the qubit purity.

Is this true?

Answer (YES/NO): NO